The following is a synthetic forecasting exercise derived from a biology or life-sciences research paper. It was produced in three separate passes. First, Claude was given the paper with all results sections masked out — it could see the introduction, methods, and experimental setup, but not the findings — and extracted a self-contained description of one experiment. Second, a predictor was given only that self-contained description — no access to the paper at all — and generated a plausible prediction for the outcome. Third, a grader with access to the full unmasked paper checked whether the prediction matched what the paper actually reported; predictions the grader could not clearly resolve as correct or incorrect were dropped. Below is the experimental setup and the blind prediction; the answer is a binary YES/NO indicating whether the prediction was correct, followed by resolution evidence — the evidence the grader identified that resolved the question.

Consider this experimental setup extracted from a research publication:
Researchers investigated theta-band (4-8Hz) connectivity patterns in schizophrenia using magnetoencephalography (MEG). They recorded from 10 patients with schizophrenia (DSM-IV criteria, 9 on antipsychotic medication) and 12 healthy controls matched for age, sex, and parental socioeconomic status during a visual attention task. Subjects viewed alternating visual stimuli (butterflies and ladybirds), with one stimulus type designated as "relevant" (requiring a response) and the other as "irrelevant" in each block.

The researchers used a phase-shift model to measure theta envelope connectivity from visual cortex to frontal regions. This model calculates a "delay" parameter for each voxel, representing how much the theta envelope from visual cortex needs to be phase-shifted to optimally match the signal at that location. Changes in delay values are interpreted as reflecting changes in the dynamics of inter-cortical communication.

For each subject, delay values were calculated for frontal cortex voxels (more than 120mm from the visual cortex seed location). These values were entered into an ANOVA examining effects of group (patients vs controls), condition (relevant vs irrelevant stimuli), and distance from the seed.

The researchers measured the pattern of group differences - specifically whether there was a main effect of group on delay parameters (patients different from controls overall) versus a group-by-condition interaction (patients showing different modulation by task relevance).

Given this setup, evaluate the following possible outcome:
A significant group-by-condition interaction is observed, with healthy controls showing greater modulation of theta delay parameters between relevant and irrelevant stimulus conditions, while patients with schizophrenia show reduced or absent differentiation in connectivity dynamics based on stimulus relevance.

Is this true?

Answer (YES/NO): YES